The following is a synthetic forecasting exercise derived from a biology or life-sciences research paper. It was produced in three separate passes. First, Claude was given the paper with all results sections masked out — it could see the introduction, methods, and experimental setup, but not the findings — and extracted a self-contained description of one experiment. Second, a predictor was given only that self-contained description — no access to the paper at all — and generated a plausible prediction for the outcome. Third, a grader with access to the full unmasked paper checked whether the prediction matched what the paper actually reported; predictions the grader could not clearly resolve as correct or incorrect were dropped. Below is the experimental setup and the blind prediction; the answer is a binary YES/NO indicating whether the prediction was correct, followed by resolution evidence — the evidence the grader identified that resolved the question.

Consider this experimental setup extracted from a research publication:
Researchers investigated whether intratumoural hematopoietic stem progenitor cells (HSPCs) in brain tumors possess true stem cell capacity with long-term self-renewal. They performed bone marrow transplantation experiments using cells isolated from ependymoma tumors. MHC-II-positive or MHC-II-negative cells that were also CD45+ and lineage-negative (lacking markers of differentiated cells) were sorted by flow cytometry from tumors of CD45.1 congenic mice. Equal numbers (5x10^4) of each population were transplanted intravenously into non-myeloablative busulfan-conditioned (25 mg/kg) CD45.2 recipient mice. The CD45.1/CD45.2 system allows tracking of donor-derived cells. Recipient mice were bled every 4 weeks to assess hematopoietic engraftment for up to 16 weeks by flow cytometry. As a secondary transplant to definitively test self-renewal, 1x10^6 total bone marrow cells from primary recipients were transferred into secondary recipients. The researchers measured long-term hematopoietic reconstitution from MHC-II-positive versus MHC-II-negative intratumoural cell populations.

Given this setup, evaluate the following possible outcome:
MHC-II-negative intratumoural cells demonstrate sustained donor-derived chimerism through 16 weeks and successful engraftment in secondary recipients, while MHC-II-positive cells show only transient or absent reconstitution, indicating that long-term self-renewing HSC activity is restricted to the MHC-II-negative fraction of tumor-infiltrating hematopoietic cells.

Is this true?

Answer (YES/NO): NO